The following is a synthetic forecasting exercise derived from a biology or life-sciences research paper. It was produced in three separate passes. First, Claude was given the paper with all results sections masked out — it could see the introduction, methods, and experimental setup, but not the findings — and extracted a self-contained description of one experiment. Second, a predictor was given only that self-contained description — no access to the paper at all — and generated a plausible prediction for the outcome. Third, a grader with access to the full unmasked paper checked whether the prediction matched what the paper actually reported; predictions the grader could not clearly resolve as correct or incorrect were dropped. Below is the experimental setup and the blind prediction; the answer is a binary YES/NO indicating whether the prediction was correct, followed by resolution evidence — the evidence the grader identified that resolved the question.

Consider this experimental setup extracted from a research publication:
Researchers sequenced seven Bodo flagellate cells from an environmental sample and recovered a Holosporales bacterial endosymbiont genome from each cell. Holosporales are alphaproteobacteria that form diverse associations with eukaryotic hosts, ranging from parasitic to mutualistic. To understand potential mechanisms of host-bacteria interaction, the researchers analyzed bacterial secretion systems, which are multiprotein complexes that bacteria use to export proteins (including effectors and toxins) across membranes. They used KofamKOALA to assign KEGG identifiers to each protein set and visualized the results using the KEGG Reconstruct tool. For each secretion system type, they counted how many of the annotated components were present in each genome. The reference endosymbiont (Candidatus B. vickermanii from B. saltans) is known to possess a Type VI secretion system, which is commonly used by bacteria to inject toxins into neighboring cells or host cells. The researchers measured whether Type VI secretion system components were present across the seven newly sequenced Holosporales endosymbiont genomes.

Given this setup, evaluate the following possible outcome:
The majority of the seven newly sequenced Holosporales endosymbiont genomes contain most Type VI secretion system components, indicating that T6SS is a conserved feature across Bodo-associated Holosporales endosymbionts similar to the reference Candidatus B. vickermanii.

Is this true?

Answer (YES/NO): YES